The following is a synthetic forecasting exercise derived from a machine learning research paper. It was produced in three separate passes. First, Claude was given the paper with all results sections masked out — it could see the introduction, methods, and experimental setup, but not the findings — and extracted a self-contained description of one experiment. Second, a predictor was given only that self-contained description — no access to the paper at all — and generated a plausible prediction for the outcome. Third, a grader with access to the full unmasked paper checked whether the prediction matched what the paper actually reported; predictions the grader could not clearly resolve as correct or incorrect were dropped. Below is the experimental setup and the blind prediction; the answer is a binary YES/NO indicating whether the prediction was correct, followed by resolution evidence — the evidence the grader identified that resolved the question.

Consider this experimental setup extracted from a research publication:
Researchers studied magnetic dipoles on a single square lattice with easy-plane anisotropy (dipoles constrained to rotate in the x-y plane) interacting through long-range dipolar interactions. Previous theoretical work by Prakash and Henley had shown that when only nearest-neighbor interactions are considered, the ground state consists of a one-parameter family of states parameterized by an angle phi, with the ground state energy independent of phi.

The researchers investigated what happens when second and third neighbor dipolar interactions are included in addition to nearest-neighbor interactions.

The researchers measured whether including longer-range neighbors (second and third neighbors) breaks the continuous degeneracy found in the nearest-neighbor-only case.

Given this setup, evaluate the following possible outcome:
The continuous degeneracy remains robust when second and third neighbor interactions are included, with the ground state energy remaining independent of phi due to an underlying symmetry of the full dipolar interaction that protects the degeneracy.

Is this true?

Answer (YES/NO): NO